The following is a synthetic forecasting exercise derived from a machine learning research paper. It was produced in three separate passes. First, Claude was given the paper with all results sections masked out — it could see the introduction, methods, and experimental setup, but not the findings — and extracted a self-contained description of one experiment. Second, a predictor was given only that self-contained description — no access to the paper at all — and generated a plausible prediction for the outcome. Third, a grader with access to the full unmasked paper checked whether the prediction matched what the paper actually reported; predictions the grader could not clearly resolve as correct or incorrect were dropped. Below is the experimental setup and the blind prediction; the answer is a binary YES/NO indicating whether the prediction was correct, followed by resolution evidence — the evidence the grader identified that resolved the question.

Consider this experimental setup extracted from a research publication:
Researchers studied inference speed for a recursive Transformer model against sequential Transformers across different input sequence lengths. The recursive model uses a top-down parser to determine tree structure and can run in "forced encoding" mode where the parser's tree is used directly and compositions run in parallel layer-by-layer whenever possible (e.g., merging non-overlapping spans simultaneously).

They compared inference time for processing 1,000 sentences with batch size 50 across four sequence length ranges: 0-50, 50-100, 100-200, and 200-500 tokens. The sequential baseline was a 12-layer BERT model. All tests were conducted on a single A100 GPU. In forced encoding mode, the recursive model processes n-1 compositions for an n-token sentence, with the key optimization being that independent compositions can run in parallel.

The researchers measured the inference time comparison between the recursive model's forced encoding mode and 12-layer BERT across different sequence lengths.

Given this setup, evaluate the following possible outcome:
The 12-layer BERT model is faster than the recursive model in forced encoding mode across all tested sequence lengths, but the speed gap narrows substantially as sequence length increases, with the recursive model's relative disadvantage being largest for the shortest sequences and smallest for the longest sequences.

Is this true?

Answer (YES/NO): NO